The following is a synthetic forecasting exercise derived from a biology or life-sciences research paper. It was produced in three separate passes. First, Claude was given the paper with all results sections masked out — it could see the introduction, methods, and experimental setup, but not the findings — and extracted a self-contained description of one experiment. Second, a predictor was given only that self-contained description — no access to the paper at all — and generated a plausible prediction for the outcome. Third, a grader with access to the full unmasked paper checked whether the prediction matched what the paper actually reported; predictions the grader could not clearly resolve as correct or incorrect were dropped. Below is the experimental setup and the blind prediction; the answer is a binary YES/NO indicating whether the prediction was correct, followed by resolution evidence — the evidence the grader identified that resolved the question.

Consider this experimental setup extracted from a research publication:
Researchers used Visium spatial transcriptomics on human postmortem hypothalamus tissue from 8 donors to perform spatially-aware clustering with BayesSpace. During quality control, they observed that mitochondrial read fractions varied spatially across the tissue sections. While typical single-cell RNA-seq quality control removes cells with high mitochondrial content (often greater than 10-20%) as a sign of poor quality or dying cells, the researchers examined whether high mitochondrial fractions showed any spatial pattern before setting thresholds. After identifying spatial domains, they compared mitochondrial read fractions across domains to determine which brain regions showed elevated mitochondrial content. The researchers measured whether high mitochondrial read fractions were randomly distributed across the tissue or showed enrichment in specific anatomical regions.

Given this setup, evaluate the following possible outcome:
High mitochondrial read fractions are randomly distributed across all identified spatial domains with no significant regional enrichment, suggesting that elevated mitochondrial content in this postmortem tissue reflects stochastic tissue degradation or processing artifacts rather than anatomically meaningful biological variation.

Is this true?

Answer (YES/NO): NO